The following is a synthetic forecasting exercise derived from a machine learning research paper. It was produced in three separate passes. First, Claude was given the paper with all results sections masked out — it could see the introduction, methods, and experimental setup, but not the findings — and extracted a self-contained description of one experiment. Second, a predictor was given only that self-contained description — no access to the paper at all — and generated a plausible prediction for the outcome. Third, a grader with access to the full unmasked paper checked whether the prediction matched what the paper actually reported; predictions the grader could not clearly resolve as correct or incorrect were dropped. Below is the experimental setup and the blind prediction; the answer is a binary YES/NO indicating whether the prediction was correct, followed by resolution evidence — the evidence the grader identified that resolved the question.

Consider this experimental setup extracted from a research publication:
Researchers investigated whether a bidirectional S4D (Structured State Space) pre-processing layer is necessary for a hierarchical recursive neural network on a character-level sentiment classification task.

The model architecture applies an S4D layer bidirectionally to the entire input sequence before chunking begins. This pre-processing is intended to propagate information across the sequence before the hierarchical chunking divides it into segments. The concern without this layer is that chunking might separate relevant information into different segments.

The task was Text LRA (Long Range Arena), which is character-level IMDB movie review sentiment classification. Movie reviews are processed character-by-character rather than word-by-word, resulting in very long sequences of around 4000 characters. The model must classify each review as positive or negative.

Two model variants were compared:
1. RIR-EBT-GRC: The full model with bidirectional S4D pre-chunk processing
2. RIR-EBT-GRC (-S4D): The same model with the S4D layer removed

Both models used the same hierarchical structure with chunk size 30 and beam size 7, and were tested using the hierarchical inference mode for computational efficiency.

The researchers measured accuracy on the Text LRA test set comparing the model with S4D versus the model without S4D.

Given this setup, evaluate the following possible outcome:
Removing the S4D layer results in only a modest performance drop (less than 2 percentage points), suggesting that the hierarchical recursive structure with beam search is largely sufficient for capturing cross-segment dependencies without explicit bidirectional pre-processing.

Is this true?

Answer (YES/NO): NO